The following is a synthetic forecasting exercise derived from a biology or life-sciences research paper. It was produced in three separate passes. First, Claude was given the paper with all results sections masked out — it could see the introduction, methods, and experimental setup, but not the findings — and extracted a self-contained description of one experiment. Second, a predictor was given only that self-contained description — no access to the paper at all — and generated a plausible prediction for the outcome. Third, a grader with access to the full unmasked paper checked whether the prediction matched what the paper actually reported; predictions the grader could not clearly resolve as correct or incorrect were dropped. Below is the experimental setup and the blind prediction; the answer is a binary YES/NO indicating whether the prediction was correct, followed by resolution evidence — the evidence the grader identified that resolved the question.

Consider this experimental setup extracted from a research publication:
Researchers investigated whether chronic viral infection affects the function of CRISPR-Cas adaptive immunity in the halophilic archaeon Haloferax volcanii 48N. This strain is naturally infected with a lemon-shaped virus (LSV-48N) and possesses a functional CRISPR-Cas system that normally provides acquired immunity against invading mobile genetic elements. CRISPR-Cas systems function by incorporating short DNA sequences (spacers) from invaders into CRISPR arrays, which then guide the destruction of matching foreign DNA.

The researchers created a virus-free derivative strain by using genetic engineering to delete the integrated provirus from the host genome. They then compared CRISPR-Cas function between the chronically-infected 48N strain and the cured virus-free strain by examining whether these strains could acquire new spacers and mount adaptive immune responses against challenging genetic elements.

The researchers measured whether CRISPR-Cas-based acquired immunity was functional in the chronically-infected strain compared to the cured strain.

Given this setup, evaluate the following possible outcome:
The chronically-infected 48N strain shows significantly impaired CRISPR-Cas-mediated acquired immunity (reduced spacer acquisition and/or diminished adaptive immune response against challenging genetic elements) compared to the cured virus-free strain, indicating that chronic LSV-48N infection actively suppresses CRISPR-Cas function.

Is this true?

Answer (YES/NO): YES